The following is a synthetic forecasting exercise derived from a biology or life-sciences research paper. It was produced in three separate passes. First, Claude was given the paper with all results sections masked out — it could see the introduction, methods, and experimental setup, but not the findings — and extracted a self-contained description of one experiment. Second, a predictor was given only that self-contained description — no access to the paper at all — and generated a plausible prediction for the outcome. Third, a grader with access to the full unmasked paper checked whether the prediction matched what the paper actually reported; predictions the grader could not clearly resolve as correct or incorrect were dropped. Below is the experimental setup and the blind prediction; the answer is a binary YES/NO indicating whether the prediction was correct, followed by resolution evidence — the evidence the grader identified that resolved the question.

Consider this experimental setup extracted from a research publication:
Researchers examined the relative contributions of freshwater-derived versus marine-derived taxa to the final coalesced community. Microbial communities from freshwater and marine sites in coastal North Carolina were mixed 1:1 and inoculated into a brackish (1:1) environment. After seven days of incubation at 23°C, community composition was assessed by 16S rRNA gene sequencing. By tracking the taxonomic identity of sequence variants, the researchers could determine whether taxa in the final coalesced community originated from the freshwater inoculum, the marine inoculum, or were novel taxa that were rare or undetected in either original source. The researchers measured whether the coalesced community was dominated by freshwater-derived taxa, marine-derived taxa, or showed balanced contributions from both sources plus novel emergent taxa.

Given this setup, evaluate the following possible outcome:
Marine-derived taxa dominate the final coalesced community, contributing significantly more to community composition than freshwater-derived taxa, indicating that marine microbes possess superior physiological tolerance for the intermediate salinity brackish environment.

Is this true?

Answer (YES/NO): YES